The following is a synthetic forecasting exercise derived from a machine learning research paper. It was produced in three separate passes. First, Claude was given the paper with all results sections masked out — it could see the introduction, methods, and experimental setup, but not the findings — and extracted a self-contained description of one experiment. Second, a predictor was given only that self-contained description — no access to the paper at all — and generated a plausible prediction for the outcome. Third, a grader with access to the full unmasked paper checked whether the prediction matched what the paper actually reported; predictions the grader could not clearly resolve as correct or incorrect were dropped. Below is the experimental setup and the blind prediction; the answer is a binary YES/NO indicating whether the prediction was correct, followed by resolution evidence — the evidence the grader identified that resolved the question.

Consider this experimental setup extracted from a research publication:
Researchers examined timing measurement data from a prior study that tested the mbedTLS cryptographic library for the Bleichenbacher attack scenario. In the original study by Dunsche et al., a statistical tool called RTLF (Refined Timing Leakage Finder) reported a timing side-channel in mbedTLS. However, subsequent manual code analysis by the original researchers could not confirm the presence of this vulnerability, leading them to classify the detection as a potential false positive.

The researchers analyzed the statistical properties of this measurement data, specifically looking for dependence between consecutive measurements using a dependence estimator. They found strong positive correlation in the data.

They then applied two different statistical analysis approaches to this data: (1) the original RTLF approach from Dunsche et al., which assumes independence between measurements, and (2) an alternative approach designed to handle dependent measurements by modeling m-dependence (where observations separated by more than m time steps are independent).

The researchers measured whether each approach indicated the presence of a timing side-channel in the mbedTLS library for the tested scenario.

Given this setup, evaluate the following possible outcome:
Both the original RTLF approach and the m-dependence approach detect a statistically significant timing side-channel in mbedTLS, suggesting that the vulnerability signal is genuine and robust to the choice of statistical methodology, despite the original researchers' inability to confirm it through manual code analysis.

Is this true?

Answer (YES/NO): NO